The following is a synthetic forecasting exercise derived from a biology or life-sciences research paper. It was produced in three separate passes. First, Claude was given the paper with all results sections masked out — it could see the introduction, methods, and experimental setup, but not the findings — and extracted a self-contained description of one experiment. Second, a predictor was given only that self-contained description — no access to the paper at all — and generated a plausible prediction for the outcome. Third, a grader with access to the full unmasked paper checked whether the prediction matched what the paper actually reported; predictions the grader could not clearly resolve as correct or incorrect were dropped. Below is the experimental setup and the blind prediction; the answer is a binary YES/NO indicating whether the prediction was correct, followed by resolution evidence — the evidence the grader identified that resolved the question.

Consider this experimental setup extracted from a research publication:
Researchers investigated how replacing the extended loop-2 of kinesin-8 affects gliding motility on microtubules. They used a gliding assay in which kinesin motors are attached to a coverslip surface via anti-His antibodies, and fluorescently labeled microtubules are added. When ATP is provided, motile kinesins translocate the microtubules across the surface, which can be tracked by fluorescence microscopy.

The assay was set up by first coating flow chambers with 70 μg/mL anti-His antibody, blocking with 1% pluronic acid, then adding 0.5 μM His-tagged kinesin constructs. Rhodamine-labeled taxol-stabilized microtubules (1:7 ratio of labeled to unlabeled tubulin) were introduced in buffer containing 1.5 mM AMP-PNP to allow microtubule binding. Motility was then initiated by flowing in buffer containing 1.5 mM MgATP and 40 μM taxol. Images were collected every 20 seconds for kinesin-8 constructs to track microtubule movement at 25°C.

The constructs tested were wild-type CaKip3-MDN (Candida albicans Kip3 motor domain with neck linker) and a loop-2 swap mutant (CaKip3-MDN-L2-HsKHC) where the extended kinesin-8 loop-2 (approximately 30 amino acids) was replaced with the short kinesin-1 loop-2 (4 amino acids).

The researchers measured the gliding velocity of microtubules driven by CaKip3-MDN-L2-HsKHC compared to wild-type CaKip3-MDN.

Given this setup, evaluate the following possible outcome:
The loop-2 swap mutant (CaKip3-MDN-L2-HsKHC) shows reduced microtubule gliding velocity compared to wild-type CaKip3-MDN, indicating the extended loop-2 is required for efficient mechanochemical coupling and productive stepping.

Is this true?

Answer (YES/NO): NO